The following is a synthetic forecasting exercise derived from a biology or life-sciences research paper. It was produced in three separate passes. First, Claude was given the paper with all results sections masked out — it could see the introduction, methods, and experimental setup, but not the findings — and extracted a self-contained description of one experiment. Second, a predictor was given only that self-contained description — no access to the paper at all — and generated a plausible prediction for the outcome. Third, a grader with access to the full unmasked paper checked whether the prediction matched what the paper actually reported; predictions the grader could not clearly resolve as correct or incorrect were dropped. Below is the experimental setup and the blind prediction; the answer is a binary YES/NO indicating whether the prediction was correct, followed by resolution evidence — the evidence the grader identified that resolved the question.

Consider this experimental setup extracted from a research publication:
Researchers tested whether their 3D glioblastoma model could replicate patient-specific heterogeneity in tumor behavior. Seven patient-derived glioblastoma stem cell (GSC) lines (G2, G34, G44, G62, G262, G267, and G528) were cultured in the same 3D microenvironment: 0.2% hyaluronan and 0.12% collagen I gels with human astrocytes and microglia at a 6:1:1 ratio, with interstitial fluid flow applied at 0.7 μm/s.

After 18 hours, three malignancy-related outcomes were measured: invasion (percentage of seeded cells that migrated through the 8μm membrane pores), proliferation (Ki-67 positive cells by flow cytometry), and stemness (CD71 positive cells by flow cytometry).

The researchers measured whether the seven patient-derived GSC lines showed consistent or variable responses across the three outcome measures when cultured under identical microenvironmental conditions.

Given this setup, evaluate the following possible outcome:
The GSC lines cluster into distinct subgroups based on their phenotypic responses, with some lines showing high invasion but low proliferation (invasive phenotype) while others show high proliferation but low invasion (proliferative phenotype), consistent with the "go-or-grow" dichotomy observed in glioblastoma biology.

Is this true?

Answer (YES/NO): NO